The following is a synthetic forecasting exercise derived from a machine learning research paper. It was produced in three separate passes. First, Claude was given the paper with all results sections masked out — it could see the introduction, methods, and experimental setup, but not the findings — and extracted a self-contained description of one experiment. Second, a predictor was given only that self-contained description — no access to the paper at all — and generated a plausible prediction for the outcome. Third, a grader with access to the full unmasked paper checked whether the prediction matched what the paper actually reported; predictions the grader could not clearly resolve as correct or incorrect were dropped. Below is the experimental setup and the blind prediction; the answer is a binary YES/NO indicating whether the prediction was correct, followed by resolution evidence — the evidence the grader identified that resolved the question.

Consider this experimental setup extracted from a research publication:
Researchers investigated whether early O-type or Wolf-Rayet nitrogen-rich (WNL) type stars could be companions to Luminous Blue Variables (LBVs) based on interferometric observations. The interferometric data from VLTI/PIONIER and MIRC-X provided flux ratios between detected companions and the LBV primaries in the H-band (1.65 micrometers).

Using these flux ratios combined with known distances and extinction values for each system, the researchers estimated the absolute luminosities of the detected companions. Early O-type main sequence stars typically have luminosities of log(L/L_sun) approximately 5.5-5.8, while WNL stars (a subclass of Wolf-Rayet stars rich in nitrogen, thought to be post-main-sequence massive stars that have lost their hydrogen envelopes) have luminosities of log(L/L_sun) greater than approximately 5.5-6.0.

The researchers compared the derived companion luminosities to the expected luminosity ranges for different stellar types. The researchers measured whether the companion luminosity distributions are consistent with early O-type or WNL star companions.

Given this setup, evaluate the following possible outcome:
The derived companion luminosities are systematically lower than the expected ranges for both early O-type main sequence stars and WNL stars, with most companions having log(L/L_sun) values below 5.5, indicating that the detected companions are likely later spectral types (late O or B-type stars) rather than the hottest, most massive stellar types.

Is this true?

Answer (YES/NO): YES